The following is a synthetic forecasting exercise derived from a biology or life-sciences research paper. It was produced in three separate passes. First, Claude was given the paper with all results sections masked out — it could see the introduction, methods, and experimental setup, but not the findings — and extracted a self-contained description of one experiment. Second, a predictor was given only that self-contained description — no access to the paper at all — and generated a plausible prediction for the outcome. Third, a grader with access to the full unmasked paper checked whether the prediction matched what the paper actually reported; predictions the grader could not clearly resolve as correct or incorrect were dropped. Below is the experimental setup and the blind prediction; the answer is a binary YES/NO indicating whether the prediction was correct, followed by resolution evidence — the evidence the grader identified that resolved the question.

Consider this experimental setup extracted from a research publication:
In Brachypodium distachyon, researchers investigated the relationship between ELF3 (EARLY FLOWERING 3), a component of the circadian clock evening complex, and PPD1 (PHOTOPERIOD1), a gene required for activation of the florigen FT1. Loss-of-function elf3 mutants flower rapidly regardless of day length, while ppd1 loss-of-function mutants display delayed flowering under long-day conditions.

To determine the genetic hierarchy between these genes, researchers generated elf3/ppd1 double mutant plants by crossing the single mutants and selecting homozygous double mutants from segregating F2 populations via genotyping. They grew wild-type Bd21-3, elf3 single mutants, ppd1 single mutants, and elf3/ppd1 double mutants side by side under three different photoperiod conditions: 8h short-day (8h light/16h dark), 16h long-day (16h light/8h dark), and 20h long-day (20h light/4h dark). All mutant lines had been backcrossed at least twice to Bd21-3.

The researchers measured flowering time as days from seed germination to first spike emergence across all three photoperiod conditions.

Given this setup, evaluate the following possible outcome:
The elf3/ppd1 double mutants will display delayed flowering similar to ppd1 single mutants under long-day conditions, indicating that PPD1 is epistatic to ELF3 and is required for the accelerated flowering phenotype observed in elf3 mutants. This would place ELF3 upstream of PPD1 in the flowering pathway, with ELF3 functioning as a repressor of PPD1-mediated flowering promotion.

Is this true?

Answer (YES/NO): NO